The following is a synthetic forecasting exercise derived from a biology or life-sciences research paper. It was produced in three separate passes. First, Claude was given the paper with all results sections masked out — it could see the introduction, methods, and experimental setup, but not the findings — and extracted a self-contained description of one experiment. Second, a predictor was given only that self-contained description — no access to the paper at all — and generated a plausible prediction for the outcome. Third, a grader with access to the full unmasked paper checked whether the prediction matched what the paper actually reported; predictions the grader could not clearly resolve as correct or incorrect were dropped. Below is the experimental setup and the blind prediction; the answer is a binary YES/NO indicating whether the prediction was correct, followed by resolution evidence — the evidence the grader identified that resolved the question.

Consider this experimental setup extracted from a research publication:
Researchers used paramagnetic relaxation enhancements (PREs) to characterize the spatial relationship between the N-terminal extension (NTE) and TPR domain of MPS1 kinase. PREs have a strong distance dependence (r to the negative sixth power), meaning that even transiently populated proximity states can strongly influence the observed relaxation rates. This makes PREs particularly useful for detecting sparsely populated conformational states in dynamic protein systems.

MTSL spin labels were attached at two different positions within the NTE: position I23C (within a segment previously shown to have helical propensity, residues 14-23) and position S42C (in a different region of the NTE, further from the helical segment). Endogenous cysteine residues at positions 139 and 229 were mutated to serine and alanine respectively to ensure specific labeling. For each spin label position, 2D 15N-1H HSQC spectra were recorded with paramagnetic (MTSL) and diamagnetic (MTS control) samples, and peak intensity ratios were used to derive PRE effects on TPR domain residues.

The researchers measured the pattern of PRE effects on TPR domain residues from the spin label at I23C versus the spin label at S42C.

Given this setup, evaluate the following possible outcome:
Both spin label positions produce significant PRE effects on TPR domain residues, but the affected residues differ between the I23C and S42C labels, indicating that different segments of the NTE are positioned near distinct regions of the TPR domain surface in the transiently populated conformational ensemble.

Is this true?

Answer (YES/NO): NO